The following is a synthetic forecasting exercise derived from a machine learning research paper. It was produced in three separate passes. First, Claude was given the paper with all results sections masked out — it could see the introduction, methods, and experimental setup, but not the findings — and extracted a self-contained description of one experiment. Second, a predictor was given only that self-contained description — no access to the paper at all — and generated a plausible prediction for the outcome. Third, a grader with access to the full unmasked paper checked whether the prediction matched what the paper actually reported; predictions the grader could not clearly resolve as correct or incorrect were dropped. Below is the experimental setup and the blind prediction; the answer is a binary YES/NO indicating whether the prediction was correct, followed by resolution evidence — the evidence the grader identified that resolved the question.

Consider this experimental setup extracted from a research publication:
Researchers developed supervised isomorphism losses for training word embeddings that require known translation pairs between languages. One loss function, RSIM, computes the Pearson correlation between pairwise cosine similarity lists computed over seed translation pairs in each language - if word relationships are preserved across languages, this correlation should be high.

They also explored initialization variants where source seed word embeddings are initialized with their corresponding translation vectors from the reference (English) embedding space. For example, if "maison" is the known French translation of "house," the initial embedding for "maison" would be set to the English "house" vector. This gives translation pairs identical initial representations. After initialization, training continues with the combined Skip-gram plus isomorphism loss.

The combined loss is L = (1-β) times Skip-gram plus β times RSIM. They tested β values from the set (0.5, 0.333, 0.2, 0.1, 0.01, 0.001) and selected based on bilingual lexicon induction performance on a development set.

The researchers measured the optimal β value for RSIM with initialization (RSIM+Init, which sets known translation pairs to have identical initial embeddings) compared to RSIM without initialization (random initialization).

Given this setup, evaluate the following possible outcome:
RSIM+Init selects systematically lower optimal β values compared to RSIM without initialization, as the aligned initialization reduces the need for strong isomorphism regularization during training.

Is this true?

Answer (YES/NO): YES